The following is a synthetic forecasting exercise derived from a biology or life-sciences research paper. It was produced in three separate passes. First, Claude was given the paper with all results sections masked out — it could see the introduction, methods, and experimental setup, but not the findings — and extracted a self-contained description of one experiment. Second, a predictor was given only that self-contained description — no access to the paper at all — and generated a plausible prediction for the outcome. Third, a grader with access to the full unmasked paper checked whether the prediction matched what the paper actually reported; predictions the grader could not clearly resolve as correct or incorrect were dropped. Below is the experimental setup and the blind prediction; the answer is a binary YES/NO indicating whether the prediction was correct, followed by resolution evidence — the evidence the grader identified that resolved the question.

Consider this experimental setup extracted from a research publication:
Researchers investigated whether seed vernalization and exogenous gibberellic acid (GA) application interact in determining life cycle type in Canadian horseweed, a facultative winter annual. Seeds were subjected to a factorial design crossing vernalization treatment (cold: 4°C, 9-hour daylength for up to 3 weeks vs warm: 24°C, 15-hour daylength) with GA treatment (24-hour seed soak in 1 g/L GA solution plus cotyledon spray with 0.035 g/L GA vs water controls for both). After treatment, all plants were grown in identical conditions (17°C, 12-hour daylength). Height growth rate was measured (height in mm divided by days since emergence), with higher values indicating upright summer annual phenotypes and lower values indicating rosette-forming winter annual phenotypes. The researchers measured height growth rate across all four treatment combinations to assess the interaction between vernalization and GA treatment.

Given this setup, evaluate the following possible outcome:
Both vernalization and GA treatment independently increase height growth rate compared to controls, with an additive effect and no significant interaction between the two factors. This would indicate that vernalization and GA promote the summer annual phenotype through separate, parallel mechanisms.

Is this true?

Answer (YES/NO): NO